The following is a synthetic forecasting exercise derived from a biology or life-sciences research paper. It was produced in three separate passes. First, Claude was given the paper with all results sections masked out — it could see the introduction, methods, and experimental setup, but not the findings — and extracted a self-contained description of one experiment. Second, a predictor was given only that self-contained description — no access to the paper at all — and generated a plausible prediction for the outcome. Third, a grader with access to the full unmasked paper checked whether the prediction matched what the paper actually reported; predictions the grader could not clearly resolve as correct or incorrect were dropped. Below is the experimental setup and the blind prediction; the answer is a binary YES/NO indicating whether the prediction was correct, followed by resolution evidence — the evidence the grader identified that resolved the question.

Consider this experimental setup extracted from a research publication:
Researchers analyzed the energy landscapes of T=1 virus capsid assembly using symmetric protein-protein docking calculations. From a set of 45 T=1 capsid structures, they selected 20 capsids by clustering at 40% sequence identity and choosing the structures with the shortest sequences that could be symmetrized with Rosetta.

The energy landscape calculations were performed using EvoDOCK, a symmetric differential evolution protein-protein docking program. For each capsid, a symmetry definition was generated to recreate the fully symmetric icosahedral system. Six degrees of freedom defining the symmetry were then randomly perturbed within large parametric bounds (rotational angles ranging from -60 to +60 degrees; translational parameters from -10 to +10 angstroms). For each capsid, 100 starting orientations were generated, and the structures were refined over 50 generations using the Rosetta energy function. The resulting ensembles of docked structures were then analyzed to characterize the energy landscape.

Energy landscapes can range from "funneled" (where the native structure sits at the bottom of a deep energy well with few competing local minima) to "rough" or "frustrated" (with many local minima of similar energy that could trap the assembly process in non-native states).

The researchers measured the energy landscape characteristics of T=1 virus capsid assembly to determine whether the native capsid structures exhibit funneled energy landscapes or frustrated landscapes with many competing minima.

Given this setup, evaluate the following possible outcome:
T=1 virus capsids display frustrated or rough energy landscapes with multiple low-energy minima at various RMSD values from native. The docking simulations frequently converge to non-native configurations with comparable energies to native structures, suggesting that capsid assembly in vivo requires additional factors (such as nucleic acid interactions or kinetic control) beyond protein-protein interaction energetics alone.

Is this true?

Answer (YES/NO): NO